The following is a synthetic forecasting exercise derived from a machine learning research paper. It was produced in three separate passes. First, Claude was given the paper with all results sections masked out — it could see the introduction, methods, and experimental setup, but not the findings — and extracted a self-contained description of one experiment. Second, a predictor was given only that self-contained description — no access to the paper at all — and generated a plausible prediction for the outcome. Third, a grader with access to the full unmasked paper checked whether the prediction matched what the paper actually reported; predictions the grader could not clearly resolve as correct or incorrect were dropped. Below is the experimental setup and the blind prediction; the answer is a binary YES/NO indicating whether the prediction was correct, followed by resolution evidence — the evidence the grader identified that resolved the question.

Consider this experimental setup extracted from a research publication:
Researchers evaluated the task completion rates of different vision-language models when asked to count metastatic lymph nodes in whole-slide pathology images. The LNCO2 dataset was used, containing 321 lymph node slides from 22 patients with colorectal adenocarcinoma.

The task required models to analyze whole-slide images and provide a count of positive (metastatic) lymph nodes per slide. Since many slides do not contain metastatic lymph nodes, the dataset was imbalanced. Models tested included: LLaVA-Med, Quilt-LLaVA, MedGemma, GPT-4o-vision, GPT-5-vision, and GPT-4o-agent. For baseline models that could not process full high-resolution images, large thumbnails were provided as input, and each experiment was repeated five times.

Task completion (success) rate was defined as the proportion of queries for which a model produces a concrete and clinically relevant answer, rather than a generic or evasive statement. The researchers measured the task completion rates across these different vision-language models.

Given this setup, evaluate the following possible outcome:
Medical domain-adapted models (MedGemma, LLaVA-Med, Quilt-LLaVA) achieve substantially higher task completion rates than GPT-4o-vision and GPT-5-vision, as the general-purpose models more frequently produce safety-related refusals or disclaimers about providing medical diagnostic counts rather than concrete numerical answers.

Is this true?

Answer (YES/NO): NO